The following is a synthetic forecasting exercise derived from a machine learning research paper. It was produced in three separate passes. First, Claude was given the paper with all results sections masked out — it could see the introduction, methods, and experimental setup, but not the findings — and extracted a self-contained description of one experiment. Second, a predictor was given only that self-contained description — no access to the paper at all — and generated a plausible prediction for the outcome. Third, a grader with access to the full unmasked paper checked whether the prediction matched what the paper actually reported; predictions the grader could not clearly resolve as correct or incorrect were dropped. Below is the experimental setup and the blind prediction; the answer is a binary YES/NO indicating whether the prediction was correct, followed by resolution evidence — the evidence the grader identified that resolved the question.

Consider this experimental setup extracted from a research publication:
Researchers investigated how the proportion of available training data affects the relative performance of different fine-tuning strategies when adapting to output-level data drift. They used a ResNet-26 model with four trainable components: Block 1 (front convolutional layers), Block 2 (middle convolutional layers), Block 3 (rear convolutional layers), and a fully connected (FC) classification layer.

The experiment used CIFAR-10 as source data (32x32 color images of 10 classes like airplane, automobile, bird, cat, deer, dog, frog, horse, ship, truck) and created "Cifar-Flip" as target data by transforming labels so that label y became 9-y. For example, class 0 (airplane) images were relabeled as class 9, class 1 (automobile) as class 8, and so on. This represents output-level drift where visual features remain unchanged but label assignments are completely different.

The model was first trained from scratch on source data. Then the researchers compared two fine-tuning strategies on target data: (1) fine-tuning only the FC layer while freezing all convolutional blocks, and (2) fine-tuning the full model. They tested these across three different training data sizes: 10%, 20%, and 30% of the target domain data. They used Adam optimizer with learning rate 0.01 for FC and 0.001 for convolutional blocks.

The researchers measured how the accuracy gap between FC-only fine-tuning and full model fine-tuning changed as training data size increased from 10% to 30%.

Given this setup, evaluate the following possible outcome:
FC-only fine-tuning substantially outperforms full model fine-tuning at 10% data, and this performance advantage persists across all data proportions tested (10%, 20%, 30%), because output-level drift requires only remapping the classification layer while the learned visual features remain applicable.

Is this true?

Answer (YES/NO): YES